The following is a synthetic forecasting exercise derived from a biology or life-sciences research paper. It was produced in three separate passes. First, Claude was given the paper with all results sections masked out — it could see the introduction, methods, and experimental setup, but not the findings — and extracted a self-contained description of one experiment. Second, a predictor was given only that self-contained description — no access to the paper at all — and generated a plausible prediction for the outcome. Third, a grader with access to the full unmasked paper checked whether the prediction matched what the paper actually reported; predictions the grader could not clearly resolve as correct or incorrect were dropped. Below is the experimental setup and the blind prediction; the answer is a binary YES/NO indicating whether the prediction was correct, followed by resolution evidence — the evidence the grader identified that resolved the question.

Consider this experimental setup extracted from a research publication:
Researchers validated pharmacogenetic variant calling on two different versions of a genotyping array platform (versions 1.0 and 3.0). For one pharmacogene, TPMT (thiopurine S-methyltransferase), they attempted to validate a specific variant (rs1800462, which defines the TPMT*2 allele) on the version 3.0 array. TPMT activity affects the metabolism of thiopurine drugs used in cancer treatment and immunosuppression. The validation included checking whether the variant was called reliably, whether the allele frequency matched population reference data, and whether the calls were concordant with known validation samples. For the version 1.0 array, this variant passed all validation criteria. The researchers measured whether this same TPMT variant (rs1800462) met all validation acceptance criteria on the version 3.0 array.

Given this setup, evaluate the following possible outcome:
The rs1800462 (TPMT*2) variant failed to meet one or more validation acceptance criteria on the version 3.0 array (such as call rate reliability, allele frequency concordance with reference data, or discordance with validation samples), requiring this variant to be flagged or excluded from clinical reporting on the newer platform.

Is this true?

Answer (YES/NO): YES